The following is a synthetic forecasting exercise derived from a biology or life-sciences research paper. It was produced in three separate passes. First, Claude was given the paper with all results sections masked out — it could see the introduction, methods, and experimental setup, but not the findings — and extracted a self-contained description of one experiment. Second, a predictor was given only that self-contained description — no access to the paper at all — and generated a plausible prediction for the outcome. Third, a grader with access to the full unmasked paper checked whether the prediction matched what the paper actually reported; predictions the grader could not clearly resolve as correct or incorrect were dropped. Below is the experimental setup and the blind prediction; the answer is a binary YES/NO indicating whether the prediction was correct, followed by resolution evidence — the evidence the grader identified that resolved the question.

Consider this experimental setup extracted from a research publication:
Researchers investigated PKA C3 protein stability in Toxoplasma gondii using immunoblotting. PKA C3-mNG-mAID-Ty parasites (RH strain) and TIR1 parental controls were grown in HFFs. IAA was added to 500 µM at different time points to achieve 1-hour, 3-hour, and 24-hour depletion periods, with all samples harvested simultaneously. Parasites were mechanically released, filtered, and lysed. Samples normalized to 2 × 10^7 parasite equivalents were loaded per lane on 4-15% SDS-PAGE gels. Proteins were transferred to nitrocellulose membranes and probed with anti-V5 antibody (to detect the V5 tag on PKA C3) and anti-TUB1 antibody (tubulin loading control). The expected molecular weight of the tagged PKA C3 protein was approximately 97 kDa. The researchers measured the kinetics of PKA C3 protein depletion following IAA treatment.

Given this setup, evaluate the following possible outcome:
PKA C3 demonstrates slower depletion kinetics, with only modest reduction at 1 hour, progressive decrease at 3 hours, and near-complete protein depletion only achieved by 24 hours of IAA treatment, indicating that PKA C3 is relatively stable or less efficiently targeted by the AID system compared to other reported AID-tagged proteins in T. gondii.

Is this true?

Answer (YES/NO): NO